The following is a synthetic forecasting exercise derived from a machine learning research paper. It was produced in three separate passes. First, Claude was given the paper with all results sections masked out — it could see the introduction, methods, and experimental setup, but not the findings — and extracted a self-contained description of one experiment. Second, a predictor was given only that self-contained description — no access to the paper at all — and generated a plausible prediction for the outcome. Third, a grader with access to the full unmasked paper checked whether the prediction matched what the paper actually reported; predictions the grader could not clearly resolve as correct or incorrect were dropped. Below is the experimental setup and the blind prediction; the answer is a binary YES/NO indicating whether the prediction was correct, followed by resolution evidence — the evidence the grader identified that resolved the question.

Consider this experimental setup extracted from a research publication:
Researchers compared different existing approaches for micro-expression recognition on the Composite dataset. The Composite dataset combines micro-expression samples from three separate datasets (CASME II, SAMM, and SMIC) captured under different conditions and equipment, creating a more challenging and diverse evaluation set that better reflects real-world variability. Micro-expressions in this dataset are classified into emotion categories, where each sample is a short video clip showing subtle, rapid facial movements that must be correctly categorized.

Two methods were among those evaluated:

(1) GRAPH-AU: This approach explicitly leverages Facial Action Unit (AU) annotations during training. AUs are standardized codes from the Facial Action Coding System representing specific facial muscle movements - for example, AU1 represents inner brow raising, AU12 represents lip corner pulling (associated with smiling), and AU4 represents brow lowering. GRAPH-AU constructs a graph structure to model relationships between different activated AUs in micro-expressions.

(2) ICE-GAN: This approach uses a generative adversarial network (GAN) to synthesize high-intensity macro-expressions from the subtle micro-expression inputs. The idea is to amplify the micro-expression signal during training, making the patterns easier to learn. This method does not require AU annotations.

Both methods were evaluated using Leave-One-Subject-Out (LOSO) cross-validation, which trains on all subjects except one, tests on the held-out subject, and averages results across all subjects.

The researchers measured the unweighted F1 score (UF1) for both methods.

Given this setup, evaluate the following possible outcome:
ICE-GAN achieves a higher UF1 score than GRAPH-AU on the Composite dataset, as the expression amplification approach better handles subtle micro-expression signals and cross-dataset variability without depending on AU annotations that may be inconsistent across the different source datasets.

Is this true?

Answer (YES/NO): YES